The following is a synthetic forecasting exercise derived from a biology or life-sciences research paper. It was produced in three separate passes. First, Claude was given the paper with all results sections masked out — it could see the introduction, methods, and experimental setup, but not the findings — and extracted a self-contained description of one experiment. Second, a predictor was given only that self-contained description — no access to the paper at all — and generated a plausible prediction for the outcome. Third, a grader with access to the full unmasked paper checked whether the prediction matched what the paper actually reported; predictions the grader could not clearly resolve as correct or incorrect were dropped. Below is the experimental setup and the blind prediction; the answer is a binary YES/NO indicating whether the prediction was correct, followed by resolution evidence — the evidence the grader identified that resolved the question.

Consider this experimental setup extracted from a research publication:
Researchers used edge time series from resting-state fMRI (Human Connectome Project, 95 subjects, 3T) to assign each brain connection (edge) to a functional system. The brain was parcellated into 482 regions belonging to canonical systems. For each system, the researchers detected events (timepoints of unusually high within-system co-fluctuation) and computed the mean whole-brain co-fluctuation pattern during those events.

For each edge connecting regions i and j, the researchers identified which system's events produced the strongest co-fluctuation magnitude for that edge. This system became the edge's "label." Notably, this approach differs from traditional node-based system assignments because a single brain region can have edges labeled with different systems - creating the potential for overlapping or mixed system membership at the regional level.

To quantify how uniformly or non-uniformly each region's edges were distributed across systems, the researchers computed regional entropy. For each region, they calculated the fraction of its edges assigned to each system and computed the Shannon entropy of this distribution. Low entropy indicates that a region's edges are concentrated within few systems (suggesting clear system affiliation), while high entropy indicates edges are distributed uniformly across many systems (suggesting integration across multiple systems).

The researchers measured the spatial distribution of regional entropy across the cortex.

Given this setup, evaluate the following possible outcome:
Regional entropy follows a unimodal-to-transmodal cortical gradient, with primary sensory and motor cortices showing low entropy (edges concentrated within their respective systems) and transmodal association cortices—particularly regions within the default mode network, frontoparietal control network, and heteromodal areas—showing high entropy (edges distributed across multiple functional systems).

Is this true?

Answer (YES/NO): NO